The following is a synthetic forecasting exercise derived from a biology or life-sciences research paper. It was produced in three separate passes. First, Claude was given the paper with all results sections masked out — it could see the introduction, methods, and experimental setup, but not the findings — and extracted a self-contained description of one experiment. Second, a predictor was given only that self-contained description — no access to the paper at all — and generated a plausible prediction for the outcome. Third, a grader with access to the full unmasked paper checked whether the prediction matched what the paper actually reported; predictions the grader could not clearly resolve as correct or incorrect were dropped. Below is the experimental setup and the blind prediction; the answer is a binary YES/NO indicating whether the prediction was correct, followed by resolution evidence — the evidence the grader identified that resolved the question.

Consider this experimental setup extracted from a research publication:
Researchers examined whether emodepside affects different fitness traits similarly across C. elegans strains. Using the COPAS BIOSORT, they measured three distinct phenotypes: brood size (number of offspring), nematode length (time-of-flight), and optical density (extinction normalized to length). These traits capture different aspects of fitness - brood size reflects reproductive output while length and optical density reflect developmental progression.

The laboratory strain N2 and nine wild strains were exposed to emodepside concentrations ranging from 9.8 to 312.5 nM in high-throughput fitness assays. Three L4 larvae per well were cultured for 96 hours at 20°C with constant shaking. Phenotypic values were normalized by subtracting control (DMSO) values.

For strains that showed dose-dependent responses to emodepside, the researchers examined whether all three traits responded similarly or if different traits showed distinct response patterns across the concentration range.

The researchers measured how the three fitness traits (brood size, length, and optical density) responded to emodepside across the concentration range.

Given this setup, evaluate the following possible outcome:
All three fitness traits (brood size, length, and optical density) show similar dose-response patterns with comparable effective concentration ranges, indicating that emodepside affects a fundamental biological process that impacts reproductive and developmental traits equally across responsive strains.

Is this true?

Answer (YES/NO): NO